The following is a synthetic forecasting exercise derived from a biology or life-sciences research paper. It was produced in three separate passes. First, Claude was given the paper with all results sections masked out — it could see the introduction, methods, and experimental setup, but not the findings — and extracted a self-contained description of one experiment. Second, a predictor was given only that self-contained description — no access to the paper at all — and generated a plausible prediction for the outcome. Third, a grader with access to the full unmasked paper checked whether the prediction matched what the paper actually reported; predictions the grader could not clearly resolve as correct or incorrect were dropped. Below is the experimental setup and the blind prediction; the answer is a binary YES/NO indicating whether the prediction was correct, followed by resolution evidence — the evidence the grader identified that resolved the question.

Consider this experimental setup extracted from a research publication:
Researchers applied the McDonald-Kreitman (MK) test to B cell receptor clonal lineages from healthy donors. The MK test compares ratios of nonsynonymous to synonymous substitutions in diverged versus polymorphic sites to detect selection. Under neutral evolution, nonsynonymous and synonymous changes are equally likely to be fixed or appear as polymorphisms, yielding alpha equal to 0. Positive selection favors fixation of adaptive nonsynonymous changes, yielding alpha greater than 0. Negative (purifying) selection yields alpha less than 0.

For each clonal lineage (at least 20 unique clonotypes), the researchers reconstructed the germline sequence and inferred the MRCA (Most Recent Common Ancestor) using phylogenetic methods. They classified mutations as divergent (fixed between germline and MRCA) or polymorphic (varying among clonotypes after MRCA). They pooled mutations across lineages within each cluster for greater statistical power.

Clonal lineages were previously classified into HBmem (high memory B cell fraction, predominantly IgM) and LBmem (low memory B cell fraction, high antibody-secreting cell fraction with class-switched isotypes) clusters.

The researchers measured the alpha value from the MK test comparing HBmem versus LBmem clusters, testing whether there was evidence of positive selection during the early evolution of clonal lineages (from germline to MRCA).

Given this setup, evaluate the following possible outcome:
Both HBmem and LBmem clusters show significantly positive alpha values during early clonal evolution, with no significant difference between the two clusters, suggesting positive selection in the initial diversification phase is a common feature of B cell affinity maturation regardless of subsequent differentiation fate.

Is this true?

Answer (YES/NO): NO